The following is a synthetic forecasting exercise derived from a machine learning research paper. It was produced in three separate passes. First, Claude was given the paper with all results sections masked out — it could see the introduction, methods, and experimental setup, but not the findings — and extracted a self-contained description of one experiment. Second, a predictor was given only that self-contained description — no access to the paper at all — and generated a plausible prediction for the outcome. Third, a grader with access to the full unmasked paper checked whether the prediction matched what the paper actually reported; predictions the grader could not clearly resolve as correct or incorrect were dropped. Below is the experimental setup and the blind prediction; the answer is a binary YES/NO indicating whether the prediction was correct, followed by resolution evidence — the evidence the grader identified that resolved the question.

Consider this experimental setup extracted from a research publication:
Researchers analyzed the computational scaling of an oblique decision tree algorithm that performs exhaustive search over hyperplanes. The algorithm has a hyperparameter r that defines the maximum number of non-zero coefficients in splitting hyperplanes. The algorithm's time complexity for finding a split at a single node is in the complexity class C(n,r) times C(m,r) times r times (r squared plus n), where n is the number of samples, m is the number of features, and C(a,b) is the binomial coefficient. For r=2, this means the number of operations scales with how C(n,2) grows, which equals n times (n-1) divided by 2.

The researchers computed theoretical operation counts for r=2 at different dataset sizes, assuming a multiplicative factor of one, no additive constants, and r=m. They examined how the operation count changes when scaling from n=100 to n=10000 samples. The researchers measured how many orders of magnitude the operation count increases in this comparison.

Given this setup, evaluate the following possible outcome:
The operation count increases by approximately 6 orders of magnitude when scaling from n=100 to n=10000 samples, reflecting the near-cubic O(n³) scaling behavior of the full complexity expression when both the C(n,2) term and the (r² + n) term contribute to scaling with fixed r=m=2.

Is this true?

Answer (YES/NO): YES